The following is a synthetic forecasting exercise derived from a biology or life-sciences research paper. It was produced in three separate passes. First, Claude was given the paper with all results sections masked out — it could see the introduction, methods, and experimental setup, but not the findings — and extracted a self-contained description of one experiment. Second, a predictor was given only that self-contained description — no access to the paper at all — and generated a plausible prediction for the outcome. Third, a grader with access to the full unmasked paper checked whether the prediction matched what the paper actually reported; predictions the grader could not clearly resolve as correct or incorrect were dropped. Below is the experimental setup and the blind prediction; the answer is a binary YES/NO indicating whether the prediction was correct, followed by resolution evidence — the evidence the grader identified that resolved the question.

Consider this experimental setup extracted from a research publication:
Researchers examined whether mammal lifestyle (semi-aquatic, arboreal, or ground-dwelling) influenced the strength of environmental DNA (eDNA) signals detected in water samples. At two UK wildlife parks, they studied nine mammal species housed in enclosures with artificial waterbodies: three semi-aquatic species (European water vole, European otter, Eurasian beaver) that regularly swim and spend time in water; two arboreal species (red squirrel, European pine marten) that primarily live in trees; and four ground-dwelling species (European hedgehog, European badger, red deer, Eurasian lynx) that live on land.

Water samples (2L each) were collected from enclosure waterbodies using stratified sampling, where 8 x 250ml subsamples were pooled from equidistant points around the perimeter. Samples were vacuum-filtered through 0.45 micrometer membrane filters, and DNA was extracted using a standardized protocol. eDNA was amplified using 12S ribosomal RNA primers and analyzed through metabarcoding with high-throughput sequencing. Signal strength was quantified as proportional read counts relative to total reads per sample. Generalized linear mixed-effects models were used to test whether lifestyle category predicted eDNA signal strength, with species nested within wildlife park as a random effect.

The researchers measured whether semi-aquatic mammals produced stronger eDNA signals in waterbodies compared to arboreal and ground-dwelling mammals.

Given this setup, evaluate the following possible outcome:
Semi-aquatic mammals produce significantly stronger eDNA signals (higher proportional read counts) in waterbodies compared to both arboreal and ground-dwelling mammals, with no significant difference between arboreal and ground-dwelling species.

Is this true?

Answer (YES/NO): NO